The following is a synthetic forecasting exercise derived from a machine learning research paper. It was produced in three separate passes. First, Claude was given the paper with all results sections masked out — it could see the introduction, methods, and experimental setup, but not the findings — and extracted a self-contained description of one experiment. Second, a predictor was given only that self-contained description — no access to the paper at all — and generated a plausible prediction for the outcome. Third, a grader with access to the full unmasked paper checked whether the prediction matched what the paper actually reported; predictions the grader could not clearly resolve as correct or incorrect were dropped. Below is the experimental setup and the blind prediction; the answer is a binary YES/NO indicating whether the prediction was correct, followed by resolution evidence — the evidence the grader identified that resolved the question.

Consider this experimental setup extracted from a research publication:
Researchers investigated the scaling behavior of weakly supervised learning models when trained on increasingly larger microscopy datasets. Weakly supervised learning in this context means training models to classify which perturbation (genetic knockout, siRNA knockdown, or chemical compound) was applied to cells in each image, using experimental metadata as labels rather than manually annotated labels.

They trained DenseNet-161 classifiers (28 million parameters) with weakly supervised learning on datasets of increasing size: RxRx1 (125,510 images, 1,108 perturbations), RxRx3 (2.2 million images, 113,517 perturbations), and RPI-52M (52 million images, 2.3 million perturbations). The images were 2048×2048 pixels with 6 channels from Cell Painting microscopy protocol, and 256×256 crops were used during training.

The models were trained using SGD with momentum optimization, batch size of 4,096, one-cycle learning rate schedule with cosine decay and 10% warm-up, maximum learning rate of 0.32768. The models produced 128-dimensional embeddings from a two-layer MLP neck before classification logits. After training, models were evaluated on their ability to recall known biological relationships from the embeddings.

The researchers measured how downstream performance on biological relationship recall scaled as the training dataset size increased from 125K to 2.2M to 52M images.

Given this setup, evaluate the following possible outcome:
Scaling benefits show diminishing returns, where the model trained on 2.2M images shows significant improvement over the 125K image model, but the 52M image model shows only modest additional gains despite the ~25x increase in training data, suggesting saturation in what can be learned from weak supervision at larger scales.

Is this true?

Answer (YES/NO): NO